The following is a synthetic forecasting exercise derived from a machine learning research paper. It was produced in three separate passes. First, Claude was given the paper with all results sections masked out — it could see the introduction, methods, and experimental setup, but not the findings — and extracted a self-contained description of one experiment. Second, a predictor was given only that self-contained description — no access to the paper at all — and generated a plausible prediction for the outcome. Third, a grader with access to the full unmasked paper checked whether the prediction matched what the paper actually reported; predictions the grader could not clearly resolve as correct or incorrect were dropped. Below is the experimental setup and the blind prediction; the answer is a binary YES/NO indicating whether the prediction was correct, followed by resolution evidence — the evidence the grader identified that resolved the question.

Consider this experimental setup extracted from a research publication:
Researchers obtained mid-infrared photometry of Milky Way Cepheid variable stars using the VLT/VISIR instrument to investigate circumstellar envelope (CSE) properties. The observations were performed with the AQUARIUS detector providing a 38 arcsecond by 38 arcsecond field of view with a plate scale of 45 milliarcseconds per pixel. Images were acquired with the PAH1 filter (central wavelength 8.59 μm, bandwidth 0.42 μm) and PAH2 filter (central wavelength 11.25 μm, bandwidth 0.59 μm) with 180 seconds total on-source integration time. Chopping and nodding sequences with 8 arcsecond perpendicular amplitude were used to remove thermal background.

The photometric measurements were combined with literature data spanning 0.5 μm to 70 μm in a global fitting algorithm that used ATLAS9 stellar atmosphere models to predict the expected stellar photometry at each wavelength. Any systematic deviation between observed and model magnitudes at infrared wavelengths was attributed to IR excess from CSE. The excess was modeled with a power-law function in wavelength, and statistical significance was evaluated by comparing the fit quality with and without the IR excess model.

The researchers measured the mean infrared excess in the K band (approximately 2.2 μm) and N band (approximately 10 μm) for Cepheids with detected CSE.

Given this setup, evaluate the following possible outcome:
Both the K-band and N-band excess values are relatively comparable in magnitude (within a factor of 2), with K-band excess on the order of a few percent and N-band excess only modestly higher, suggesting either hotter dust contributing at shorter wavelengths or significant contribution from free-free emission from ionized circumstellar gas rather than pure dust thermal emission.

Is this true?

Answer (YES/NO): YES